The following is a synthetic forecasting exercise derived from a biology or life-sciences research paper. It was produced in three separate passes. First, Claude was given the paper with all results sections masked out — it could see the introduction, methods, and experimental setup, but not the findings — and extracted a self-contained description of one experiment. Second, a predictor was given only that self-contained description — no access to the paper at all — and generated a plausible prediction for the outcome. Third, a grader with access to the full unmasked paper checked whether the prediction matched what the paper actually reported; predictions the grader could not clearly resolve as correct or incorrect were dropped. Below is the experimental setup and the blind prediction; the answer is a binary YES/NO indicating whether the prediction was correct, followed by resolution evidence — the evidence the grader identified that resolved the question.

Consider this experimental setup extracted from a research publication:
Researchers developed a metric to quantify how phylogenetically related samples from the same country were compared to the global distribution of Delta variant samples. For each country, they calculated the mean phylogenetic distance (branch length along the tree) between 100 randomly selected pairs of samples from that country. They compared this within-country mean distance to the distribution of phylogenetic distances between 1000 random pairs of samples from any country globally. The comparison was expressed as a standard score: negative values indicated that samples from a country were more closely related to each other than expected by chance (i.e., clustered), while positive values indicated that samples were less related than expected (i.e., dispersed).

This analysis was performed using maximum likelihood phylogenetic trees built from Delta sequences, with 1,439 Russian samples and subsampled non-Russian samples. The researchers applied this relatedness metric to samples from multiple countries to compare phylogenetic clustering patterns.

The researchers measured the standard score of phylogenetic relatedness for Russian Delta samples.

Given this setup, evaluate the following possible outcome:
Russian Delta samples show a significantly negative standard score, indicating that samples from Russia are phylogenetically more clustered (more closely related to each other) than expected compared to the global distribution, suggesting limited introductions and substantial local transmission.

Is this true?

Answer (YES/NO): YES